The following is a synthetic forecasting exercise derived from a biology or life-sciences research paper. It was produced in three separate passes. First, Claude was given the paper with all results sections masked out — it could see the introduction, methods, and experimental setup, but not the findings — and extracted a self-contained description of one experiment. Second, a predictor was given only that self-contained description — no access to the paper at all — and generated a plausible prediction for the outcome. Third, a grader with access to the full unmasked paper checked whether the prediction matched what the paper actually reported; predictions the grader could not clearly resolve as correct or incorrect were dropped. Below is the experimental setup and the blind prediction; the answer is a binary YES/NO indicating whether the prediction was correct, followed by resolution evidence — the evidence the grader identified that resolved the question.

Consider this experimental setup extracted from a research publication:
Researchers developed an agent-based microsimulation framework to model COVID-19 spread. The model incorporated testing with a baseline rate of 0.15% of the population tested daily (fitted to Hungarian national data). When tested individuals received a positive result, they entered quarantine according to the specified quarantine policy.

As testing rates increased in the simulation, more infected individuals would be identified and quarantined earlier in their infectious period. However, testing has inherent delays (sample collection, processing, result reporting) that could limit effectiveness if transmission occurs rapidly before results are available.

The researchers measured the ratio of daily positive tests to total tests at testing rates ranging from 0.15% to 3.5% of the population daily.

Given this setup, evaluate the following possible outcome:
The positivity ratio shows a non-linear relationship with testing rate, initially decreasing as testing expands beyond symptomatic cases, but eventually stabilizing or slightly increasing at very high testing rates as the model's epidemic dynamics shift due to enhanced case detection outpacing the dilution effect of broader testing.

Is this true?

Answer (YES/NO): NO